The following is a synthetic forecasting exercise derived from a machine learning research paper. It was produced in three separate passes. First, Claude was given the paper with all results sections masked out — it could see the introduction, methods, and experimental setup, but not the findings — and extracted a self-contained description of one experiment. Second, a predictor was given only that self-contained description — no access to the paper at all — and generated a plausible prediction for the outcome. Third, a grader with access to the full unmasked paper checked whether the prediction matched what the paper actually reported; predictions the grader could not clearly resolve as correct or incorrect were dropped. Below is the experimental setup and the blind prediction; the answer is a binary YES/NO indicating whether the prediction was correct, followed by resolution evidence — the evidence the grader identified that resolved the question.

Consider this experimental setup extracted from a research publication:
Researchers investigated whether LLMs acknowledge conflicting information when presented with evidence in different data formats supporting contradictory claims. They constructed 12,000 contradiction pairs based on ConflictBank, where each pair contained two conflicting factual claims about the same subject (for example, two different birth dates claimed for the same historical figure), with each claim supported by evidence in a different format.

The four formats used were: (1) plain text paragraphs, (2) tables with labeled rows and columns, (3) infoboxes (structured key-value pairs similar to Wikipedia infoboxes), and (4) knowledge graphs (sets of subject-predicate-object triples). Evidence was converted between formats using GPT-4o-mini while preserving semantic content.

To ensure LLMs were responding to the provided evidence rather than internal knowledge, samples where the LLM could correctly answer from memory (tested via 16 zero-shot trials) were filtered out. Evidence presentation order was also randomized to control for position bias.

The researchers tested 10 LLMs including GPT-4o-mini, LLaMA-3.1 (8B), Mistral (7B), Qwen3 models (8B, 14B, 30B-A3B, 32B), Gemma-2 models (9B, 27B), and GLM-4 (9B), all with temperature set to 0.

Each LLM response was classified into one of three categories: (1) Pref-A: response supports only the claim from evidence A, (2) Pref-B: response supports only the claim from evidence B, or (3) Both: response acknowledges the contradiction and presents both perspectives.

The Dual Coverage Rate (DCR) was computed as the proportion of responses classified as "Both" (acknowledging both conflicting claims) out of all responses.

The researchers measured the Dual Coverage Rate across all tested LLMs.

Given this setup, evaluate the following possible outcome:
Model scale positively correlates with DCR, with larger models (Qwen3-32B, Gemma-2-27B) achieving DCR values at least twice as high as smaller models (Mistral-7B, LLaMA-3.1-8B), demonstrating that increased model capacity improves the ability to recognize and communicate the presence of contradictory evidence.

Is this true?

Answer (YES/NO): NO